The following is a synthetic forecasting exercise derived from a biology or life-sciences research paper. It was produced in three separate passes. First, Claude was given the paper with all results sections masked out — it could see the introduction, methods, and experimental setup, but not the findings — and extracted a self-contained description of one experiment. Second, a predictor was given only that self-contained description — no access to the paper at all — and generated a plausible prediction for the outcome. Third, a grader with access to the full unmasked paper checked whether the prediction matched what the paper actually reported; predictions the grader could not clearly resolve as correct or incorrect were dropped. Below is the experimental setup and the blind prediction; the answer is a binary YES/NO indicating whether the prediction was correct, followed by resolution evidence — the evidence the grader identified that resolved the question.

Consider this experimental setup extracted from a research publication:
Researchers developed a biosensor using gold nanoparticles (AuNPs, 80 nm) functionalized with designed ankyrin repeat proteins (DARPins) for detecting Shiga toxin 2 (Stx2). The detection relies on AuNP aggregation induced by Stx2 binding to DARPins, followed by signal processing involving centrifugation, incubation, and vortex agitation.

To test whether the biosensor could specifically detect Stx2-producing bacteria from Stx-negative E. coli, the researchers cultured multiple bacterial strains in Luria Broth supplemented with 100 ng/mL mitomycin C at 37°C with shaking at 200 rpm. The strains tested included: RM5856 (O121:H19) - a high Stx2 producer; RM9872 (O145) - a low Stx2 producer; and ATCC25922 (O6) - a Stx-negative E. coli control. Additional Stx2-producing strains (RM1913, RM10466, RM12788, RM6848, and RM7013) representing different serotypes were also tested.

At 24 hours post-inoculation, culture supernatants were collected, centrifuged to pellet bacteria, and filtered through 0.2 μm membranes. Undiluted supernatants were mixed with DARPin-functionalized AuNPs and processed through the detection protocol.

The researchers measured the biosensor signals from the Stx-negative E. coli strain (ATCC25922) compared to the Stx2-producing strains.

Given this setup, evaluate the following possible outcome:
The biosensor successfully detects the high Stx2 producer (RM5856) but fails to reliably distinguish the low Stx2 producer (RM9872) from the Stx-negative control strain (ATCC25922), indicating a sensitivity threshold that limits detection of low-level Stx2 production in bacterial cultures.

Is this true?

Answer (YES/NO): NO